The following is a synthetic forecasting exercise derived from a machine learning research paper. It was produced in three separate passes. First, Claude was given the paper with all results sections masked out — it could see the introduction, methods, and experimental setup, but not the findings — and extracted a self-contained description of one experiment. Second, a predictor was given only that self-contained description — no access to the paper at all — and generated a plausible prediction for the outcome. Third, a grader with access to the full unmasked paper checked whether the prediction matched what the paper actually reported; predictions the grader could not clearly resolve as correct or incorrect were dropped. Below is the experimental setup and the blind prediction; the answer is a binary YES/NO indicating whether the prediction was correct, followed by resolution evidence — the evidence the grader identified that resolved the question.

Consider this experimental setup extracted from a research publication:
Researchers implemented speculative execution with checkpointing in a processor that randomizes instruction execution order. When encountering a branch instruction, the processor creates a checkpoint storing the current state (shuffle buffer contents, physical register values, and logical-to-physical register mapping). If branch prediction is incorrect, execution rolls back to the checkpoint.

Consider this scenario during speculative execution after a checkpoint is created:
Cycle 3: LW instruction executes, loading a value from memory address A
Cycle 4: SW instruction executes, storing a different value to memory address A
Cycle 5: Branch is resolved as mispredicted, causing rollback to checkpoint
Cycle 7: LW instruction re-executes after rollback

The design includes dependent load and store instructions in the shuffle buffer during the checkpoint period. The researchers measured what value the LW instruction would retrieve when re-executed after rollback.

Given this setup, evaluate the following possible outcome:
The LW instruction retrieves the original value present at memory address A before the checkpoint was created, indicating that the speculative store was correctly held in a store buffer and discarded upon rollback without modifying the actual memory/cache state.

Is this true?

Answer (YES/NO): NO